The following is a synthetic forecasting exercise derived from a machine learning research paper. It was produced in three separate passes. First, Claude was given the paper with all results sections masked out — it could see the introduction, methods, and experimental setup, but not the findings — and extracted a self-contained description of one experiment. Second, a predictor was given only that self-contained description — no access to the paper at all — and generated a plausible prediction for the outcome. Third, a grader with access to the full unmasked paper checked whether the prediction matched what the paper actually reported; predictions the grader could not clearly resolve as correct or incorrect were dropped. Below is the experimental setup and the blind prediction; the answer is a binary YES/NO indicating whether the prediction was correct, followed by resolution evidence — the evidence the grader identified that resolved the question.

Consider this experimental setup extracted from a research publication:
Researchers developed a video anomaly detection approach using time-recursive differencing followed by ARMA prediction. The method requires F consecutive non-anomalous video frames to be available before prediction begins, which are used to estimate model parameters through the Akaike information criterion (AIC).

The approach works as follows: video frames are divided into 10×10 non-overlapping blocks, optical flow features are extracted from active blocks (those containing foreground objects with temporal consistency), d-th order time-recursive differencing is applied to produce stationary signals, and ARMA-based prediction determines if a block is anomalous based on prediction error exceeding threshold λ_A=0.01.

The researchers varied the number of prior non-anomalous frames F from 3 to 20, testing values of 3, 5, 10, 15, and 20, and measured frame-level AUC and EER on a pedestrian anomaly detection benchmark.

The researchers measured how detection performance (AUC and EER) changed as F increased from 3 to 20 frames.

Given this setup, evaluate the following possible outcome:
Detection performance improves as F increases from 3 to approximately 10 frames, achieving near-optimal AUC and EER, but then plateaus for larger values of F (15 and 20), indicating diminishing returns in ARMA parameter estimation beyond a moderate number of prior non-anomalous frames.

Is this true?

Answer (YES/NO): YES